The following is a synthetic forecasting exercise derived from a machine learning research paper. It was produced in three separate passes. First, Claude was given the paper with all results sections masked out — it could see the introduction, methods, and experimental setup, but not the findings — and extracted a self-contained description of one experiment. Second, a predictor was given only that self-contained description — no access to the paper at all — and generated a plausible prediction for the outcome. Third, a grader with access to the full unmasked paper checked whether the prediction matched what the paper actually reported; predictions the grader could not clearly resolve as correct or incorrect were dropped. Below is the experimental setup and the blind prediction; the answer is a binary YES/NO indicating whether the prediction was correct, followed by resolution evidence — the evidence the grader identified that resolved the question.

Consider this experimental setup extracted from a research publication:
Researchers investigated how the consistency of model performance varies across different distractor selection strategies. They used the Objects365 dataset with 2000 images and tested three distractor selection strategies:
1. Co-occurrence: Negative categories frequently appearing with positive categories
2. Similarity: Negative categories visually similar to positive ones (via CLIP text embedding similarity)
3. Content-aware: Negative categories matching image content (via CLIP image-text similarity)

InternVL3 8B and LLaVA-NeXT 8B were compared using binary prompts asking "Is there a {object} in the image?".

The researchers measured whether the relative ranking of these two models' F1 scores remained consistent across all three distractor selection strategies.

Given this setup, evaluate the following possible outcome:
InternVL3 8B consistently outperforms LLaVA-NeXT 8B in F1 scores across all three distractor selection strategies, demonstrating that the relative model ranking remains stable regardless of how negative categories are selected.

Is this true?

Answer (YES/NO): YES